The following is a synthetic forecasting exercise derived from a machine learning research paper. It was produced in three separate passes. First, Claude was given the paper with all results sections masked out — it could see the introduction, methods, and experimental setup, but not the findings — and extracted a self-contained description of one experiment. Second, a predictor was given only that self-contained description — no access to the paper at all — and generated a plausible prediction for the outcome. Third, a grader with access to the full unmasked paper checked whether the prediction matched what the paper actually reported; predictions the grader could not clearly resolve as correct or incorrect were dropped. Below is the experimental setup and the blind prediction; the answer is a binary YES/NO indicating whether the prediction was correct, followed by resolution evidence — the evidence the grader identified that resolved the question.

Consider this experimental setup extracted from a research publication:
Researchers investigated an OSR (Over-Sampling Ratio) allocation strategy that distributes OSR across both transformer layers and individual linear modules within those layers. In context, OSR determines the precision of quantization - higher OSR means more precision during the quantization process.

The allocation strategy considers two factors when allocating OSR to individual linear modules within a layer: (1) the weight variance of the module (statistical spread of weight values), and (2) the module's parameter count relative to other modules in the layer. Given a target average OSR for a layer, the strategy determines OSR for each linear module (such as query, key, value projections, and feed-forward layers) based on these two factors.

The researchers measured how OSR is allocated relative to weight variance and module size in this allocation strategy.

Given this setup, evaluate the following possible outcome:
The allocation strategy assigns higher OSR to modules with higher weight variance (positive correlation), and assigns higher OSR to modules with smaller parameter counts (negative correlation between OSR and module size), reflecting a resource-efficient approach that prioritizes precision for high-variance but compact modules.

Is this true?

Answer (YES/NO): NO